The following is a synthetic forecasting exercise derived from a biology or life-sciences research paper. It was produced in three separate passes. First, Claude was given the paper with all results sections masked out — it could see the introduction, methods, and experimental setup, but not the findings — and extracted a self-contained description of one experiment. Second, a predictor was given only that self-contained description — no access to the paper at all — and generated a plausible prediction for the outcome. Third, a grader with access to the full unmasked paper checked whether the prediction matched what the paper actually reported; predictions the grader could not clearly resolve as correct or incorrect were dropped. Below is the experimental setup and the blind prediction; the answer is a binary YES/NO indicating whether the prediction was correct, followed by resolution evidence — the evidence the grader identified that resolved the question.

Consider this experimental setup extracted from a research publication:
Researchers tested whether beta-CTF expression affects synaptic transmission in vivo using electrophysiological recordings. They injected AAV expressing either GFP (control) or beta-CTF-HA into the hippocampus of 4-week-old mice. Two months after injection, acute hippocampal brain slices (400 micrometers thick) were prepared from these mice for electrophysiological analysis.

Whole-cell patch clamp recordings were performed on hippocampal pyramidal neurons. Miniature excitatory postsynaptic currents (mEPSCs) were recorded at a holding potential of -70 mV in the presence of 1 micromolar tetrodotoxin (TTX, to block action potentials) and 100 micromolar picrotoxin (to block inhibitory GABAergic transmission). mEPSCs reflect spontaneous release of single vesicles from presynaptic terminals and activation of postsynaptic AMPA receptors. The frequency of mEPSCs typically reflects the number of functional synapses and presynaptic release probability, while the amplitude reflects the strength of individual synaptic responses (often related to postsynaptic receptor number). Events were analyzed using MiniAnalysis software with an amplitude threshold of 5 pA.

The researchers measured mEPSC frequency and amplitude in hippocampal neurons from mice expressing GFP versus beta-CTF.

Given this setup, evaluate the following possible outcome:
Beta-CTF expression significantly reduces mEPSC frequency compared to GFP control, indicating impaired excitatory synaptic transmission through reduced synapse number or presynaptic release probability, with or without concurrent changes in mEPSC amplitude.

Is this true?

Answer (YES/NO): YES